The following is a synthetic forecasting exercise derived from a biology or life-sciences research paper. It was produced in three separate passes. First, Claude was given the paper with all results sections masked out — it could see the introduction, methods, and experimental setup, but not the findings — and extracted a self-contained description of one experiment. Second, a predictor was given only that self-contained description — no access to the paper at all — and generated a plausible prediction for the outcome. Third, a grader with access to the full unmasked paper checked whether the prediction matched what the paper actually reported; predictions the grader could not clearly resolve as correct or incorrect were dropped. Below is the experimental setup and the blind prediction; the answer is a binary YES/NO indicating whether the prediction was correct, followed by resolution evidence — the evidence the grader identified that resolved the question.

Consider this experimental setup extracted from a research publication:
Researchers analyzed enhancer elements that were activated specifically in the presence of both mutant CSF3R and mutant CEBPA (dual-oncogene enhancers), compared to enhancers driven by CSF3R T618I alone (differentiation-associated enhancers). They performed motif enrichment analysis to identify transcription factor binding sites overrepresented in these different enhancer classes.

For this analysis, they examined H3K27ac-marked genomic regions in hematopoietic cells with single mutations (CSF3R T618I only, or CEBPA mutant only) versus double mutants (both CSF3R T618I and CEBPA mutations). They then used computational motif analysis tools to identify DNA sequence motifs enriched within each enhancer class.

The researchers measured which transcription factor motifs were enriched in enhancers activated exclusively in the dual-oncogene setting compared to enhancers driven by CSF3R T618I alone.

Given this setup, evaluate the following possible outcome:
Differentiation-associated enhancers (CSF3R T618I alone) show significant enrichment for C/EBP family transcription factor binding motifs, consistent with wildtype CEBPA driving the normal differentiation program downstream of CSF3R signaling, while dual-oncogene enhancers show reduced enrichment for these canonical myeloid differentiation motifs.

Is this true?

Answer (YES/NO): YES